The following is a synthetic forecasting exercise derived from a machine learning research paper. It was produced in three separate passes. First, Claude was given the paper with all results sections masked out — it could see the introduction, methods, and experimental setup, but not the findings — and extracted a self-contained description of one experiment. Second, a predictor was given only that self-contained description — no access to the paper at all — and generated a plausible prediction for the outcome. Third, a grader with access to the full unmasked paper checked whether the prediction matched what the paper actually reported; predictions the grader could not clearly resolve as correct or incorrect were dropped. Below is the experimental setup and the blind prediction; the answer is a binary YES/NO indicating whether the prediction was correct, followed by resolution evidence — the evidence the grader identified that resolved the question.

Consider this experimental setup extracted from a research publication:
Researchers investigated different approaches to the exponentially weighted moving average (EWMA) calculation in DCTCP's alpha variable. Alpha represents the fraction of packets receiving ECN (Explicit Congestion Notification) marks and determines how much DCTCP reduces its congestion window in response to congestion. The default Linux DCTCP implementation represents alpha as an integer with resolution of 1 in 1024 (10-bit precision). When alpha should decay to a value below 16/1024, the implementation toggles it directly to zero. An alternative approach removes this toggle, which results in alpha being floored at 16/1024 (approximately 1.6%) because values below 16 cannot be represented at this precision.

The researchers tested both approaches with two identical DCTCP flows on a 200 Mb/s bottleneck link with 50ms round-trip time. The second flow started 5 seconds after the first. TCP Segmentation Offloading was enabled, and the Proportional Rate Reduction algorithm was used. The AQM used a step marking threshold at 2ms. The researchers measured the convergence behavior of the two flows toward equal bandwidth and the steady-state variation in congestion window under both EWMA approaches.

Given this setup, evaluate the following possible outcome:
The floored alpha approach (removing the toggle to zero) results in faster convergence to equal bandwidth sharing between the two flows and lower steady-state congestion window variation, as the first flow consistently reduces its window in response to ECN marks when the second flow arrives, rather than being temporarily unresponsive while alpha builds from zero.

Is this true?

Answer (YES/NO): NO